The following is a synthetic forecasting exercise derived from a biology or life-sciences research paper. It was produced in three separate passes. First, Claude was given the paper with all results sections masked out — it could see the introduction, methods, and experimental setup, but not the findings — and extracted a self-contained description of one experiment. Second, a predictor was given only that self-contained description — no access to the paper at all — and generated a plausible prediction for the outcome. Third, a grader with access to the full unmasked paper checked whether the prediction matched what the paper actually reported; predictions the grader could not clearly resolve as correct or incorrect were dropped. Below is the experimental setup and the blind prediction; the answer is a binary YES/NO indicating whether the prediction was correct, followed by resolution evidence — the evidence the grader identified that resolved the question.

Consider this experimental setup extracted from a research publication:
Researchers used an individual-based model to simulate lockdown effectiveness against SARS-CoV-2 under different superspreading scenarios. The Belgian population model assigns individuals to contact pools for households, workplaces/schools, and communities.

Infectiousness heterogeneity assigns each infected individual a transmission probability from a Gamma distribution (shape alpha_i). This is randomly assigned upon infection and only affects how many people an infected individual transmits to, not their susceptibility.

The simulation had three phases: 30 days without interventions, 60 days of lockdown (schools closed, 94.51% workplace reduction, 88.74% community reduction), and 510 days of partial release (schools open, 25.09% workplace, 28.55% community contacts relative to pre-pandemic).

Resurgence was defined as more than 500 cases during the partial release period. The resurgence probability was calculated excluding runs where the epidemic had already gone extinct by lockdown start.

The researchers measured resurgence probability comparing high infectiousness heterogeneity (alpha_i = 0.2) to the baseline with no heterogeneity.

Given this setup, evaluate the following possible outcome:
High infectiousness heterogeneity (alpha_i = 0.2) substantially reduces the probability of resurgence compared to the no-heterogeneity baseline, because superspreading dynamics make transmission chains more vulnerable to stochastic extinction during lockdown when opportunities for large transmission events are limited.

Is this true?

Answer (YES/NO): YES